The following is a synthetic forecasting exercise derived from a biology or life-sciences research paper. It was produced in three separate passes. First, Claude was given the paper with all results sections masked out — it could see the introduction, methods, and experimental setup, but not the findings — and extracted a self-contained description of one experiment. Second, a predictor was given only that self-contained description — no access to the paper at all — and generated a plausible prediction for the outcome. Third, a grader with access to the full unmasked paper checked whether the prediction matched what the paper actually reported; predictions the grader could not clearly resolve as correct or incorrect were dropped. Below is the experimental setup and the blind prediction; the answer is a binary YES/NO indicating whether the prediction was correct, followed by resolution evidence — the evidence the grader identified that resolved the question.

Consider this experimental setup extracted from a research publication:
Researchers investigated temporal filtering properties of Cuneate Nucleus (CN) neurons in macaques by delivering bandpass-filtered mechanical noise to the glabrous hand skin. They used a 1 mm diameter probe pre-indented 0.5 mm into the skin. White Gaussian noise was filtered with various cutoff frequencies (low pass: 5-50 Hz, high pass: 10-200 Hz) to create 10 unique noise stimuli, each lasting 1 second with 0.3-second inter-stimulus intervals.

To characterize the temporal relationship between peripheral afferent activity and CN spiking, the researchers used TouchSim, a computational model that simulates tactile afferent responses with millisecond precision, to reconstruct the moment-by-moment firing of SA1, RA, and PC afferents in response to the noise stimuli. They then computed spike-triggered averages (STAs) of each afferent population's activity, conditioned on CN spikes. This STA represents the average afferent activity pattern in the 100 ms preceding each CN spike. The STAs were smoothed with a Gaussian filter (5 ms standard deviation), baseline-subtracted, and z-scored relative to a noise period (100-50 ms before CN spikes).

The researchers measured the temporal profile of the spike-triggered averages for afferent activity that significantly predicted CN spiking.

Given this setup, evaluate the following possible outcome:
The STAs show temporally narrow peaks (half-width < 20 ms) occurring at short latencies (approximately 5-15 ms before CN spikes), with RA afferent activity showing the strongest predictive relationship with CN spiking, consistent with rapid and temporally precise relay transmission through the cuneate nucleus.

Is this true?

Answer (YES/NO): NO